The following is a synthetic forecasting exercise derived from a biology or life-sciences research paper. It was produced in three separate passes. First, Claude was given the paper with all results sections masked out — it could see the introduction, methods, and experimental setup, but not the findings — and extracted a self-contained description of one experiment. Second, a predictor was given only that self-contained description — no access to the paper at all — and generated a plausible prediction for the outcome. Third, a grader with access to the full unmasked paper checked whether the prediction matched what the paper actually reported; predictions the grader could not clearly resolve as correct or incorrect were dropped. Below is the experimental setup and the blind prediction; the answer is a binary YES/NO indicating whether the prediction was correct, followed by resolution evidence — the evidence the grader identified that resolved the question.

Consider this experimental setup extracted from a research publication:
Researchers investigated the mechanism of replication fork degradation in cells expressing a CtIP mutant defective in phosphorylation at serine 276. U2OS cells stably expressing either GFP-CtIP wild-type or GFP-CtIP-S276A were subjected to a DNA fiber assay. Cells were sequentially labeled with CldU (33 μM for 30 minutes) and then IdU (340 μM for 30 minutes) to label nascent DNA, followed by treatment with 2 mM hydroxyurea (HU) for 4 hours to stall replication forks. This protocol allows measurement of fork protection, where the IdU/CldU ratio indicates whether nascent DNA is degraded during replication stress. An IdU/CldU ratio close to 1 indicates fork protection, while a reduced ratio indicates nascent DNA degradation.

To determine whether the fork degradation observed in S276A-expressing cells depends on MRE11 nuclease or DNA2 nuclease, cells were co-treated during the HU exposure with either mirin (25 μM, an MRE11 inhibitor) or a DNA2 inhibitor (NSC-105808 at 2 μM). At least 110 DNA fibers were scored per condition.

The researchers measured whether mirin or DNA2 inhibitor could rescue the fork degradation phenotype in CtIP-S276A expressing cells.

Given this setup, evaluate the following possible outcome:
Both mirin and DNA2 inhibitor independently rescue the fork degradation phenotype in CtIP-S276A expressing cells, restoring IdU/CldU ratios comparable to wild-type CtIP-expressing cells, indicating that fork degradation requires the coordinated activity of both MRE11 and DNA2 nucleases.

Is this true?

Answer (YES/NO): NO